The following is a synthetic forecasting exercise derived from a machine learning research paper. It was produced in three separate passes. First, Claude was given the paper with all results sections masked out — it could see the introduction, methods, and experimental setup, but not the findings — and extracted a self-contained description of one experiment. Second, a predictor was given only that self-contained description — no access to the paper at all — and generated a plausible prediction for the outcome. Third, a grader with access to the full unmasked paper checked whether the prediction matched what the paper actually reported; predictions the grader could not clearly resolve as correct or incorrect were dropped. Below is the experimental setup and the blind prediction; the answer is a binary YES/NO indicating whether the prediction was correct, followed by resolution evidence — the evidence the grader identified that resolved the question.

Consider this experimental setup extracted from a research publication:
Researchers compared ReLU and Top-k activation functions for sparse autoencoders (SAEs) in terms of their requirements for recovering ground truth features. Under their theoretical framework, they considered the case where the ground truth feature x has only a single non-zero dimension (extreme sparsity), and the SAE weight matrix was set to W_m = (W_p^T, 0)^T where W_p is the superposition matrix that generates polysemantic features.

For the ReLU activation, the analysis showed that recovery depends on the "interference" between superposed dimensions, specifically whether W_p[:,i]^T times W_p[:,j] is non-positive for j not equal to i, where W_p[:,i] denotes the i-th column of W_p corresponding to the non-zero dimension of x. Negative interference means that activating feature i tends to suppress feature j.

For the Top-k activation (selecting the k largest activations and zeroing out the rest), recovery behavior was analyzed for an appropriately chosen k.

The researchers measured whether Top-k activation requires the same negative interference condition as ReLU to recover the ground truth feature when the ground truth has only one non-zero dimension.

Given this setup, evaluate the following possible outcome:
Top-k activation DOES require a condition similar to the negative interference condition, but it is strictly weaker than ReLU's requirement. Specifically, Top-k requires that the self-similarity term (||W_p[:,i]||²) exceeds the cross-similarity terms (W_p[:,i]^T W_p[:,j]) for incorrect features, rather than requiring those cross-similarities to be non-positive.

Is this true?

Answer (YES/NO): NO